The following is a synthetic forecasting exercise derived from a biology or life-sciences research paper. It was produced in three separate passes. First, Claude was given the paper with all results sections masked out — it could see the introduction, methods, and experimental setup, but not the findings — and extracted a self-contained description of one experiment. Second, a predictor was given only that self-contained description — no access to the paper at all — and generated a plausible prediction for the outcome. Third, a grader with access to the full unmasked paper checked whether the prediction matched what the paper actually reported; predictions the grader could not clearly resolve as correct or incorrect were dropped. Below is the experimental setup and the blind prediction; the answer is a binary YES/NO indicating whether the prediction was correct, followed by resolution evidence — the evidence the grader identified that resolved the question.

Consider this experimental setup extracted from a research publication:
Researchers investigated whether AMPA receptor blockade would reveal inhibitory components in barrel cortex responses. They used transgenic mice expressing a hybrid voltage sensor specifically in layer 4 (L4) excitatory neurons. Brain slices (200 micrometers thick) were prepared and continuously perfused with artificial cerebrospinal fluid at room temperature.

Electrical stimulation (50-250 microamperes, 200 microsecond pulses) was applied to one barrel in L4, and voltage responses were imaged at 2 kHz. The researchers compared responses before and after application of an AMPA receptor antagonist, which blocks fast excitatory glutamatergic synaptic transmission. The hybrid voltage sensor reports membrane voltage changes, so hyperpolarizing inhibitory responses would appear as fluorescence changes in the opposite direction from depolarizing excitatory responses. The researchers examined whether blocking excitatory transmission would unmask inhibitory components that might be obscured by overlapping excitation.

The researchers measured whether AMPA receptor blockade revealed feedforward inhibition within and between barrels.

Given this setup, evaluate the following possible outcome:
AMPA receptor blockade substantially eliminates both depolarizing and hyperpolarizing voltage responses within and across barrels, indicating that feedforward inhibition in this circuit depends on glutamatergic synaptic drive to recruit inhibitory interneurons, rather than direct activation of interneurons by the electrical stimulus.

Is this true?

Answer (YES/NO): NO